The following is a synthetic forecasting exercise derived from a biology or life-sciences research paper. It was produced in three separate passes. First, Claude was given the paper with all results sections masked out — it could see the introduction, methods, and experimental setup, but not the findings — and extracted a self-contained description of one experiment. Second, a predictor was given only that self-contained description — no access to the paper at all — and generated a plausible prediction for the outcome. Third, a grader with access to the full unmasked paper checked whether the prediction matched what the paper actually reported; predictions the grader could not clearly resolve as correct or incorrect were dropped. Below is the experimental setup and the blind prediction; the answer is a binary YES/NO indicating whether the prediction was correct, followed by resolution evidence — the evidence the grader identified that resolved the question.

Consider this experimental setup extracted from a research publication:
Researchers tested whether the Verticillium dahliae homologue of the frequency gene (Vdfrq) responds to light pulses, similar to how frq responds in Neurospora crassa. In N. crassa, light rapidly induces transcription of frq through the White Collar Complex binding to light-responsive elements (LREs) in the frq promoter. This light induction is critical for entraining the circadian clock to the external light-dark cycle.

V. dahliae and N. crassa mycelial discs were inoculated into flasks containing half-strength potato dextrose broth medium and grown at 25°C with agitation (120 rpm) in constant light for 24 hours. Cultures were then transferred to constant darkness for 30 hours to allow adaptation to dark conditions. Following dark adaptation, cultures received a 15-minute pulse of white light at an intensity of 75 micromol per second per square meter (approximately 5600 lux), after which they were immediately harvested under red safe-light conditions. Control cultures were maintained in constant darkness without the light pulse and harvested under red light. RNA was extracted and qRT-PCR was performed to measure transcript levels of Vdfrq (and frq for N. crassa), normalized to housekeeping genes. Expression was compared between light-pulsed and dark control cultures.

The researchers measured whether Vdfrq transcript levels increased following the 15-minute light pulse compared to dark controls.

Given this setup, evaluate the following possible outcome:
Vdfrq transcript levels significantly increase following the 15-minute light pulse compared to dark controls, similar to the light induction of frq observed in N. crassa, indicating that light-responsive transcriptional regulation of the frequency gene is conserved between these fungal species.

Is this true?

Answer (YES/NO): NO